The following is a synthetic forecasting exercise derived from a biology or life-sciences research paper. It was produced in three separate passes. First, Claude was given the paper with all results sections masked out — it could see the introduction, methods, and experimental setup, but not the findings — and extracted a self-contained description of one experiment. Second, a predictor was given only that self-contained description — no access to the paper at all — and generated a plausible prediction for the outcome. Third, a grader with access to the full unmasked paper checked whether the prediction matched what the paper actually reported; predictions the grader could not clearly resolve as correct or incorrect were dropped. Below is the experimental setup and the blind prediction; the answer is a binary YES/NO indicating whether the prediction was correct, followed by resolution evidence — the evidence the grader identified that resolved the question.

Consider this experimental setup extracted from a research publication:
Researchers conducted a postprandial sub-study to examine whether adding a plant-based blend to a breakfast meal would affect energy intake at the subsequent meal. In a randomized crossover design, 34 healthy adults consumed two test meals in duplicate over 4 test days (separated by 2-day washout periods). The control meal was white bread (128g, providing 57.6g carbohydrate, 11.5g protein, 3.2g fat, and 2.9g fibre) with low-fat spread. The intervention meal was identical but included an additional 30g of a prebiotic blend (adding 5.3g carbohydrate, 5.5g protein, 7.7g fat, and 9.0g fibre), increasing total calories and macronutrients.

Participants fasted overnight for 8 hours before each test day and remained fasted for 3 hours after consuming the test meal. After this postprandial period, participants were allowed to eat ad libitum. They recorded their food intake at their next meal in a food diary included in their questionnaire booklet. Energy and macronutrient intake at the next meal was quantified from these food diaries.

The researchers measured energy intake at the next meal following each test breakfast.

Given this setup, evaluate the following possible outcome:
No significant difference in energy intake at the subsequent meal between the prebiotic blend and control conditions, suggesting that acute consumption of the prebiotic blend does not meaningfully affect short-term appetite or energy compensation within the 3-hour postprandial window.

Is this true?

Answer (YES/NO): YES